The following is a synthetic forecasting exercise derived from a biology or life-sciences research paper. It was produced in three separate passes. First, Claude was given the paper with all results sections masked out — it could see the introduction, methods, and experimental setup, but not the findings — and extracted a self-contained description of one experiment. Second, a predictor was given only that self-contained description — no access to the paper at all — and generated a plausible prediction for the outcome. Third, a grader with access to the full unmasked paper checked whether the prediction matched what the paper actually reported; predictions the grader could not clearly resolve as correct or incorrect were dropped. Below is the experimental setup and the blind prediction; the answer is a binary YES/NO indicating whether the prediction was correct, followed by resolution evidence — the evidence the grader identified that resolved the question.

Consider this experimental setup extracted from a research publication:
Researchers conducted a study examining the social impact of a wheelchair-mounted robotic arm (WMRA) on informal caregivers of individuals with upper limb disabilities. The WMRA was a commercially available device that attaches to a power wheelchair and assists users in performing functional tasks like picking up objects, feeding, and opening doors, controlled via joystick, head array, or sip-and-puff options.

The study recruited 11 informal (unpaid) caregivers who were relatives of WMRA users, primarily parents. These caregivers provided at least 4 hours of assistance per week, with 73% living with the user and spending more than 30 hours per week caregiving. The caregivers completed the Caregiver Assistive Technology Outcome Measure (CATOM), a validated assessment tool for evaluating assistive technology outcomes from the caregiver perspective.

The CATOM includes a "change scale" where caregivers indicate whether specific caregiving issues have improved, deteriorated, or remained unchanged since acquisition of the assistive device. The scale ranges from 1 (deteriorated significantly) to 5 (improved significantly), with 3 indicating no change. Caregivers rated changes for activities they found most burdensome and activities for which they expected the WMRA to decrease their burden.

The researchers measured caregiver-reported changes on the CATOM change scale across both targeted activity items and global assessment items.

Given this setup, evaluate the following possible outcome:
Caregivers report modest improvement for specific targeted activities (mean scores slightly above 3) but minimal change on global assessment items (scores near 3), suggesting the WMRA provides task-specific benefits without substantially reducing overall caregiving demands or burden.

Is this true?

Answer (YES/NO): NO